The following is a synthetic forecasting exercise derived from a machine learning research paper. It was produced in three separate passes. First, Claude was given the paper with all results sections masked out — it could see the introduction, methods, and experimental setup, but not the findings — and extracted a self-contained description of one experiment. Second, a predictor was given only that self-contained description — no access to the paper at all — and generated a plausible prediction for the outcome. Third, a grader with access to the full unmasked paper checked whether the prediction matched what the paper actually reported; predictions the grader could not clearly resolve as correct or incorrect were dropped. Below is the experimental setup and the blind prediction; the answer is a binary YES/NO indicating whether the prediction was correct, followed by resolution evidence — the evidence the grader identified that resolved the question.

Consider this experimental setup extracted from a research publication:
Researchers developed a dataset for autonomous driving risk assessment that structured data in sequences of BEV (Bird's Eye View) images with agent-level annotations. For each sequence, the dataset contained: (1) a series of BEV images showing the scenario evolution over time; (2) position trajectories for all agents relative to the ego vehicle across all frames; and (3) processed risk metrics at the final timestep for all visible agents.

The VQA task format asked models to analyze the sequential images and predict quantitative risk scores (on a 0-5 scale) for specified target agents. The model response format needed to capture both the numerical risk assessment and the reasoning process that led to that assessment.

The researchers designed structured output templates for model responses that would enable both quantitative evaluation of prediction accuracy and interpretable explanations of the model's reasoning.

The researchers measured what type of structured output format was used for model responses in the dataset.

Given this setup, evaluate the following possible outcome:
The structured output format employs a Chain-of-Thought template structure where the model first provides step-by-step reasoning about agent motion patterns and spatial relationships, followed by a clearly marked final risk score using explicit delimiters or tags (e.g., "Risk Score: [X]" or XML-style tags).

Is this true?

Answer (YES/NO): NO